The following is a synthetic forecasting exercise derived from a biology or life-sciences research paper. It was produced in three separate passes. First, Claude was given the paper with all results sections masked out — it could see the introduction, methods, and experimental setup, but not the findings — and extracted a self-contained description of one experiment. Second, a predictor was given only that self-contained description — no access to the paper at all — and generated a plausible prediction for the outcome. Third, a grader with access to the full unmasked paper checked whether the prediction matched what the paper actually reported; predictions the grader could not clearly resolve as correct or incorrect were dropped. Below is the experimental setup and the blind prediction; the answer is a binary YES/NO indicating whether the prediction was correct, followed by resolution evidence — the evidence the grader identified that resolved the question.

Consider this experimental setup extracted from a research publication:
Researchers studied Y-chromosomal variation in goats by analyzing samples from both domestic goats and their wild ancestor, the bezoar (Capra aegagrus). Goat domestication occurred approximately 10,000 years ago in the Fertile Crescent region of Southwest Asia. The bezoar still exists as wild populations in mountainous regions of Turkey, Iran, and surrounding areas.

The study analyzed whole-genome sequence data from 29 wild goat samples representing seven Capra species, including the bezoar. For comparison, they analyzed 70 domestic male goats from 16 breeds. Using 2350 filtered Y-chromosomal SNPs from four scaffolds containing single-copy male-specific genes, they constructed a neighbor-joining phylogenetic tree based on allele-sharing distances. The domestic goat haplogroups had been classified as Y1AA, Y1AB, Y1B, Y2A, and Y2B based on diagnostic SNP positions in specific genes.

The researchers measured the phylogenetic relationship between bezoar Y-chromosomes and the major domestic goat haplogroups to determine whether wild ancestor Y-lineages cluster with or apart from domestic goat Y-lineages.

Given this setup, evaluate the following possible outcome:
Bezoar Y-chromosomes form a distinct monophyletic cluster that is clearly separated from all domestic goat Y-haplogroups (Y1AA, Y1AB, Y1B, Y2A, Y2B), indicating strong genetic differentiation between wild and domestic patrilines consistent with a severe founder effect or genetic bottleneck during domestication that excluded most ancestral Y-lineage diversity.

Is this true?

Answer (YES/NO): NO